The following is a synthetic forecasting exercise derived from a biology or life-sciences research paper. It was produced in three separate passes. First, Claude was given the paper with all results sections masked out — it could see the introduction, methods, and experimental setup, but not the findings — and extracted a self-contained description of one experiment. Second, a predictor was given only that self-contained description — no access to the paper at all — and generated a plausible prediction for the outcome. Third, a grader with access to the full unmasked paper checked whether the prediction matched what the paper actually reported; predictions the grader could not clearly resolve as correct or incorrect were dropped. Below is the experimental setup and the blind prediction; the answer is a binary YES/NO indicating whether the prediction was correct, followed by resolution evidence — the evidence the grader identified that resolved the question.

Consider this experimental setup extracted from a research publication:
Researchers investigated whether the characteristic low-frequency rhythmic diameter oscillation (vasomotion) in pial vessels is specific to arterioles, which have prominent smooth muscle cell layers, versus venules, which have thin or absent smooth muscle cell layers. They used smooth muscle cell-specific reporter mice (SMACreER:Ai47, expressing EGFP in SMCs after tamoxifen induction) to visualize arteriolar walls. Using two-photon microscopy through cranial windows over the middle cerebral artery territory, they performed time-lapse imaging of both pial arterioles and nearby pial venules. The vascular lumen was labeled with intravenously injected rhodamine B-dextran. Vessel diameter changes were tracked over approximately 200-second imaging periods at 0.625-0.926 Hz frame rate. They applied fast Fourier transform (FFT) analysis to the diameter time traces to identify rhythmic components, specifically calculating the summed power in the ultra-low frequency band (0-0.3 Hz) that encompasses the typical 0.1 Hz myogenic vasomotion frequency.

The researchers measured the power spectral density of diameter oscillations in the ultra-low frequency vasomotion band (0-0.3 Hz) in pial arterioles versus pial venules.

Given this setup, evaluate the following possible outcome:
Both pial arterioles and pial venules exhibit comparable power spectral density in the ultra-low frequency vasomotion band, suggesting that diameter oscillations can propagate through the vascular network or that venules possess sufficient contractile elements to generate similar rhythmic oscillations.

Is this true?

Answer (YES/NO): NO